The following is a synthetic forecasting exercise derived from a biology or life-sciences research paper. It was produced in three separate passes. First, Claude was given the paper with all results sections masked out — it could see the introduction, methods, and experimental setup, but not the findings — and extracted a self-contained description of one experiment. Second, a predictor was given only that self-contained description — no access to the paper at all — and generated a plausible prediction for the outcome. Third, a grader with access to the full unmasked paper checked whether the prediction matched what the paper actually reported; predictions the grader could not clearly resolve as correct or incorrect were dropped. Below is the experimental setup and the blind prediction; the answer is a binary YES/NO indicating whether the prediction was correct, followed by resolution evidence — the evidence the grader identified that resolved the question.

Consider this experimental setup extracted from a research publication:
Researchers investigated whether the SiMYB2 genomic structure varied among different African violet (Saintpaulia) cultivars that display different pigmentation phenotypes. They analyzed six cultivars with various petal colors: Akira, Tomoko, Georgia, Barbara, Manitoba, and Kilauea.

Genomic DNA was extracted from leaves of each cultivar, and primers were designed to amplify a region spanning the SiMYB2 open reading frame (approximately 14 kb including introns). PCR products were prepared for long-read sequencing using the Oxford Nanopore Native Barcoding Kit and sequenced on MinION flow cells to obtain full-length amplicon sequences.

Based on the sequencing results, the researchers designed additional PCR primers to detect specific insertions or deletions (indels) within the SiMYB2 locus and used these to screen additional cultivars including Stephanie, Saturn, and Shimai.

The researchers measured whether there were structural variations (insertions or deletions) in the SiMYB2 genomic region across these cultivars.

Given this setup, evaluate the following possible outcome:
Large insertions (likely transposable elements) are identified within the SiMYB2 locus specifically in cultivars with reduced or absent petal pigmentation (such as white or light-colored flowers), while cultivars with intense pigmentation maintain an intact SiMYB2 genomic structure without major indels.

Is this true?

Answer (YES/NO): NO